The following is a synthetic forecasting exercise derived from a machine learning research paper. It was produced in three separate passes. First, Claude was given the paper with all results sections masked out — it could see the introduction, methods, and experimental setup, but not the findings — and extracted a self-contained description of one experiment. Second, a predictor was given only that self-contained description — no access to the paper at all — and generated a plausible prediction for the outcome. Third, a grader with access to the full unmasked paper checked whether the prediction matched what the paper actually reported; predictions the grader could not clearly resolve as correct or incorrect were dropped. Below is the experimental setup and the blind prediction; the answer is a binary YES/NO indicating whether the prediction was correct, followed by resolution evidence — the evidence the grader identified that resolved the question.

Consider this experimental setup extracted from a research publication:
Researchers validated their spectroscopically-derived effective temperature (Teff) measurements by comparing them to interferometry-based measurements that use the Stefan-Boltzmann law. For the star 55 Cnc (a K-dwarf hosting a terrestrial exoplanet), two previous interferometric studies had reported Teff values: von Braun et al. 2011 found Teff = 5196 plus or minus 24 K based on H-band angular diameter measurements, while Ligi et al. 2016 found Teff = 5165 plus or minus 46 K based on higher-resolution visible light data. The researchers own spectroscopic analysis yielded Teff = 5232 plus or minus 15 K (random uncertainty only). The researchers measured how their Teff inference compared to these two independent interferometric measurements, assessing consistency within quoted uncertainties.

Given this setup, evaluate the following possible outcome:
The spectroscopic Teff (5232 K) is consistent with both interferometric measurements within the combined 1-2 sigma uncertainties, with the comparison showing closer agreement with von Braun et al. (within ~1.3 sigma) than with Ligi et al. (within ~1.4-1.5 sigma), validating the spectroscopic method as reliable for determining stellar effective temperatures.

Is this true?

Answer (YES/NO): NO